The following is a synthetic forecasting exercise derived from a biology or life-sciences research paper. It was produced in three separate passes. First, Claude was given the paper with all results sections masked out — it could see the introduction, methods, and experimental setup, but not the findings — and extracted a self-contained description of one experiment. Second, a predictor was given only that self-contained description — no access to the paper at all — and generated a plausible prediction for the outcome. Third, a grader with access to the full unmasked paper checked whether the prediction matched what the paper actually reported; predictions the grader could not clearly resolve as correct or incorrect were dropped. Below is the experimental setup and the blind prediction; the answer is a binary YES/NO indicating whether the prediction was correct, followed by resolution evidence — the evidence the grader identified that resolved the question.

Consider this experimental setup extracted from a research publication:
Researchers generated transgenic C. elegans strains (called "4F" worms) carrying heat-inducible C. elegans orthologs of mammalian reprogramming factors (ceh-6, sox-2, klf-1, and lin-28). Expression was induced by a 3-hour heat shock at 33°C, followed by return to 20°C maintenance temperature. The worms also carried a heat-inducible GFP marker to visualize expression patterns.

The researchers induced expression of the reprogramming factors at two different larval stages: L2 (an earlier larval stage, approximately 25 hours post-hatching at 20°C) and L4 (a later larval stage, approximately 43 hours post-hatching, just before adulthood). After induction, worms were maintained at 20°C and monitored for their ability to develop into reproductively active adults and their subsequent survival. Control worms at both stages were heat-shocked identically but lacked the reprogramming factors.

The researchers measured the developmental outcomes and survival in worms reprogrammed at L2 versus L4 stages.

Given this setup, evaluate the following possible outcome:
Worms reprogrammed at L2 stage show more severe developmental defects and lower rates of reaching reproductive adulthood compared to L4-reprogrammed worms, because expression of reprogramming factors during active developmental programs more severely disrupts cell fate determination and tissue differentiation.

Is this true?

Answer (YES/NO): YES